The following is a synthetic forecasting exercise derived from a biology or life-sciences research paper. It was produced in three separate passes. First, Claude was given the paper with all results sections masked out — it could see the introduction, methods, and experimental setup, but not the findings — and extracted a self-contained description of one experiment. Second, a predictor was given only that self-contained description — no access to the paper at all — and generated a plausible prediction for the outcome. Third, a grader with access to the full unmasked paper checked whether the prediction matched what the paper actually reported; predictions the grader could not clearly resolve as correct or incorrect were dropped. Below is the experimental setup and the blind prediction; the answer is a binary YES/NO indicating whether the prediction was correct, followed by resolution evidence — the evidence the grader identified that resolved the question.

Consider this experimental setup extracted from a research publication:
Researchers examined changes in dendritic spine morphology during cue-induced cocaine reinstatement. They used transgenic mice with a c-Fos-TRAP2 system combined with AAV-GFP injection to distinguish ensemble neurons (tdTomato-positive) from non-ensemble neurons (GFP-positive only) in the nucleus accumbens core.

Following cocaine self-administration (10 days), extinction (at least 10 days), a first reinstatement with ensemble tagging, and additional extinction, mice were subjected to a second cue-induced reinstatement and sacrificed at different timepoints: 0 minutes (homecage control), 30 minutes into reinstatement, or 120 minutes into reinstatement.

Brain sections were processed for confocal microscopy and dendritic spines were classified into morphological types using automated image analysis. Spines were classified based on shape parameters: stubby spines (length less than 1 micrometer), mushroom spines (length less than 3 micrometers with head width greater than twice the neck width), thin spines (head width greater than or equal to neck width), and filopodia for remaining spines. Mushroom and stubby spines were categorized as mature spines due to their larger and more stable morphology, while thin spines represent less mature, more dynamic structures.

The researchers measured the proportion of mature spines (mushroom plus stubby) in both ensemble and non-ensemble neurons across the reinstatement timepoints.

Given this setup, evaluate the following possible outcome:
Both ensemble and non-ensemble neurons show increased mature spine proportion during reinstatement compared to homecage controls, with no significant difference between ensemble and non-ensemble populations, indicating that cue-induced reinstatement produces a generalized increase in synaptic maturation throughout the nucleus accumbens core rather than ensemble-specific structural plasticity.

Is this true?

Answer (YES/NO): NO